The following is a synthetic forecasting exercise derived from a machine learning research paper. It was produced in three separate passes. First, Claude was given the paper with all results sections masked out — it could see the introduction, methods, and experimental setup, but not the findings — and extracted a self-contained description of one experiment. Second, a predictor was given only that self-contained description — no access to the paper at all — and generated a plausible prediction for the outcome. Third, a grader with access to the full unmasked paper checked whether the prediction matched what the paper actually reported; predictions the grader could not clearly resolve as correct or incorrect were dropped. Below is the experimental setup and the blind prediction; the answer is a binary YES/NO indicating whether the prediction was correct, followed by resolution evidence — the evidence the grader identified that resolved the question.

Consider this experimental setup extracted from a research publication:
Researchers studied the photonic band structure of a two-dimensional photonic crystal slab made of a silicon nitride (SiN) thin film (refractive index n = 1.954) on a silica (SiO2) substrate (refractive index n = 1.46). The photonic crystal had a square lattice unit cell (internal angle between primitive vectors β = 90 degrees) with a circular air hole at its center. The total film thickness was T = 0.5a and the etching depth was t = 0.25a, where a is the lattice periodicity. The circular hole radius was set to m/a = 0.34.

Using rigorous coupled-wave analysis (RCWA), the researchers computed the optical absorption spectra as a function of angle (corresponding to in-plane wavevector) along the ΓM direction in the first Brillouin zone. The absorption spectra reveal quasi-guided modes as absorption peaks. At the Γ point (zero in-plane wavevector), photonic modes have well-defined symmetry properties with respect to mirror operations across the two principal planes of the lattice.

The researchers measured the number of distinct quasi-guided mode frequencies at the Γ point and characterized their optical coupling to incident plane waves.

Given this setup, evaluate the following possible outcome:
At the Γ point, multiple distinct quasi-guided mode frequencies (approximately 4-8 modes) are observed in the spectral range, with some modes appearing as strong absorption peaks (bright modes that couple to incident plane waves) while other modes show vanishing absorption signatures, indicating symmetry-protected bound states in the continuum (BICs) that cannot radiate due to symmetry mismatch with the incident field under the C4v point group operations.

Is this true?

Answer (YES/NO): YES